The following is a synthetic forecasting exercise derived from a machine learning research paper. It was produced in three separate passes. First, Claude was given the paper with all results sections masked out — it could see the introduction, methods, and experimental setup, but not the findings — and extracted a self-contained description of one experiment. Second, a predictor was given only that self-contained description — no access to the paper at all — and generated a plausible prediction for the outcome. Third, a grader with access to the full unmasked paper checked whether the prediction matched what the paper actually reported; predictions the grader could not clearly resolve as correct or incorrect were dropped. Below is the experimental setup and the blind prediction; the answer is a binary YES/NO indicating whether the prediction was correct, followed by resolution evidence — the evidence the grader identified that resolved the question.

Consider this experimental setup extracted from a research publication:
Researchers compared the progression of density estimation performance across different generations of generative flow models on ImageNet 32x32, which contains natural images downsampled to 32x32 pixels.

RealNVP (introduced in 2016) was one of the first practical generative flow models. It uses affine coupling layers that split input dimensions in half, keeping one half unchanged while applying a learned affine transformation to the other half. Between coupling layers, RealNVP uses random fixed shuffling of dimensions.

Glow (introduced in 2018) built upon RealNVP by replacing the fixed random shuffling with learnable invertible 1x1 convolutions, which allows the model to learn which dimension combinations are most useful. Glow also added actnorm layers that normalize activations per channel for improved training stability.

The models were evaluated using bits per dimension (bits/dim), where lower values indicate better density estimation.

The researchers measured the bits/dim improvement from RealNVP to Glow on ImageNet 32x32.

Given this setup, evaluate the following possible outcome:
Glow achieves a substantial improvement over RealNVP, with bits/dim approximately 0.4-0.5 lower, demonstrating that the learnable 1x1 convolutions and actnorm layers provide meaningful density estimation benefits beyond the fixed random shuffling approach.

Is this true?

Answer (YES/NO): NO